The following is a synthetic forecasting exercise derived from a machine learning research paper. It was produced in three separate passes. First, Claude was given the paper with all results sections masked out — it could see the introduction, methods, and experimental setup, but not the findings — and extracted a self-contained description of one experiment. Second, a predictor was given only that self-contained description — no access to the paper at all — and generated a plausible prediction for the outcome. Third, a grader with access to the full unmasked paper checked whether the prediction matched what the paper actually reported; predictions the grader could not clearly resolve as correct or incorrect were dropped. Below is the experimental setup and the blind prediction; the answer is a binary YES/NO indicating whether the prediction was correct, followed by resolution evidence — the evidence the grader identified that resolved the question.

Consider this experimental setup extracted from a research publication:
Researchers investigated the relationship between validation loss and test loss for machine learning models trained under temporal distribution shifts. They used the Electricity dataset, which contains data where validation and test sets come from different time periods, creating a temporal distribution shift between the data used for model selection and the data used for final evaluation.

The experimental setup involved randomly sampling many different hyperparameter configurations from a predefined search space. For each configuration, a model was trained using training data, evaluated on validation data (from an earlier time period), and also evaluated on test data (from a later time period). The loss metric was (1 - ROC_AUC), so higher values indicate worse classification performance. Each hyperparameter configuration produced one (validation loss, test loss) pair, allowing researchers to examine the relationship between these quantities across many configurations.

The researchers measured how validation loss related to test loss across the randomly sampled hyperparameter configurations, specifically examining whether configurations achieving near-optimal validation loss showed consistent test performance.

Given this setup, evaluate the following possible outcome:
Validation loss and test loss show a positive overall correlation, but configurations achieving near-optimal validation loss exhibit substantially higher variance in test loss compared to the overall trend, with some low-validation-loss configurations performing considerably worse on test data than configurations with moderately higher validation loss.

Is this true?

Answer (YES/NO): YES